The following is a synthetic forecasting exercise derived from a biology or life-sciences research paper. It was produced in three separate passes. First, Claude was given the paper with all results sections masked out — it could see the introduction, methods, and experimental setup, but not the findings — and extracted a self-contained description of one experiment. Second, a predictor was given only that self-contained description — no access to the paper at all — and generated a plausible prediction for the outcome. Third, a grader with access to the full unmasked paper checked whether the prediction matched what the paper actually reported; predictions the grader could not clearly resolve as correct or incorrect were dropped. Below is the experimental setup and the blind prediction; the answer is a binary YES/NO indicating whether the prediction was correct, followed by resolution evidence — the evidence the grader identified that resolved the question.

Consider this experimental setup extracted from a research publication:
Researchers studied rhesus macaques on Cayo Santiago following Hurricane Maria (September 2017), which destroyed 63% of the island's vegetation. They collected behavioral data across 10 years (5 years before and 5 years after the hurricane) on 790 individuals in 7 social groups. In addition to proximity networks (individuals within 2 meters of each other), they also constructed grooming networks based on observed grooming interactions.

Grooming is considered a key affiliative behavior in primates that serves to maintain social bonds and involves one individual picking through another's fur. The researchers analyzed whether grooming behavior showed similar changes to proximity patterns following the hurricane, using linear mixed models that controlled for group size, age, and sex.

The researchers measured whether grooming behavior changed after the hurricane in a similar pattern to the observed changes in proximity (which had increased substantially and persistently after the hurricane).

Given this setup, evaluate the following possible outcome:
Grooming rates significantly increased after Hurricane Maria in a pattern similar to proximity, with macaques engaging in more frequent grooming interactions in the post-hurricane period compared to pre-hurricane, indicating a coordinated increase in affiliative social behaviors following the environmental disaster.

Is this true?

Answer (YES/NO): NO